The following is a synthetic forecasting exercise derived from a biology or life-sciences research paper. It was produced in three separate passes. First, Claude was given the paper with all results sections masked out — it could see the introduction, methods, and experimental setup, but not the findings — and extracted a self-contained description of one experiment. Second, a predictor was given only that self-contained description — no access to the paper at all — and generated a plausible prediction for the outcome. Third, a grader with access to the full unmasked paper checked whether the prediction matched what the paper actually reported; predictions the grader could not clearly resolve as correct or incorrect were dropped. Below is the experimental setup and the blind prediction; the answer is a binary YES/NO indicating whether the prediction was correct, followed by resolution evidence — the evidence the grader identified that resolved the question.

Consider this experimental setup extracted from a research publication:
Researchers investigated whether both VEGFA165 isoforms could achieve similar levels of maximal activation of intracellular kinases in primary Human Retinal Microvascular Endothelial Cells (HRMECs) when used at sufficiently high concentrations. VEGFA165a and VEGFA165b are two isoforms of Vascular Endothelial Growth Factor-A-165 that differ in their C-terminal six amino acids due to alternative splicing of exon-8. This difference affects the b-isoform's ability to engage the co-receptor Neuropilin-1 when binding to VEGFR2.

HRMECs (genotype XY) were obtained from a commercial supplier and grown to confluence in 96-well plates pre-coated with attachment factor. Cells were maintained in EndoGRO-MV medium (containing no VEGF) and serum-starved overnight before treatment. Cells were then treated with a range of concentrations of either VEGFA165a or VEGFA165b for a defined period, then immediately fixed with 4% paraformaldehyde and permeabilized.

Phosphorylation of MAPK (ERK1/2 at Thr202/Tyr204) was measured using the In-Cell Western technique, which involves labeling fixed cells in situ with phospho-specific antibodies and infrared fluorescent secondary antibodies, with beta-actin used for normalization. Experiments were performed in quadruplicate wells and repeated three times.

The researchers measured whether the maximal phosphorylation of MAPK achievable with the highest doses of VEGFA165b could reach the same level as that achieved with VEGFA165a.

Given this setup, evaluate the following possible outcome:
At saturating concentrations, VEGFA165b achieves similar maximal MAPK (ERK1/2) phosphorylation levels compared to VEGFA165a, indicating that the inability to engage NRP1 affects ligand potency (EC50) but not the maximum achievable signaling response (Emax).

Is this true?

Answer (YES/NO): YES